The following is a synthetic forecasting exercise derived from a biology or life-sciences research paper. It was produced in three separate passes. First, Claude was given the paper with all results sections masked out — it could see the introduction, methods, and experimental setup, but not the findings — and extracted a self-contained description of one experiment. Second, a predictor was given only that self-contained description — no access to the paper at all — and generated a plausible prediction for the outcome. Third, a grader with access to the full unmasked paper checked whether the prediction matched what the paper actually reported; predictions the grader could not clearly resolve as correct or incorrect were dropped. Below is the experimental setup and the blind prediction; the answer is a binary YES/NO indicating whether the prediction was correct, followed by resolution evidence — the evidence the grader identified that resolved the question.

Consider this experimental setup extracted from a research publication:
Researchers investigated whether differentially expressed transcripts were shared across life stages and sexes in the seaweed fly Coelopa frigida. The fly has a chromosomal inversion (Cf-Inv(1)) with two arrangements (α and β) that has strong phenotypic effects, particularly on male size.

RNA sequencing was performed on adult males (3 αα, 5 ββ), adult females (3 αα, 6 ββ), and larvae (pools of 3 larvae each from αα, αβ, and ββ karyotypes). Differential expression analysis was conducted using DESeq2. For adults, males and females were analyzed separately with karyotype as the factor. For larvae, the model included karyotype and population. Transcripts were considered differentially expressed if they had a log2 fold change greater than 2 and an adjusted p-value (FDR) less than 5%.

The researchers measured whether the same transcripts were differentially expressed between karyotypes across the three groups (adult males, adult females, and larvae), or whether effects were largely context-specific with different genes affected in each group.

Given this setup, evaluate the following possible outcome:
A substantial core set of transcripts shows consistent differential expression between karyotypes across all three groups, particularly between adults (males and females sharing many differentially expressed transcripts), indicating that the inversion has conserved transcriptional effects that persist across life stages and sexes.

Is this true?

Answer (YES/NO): NO